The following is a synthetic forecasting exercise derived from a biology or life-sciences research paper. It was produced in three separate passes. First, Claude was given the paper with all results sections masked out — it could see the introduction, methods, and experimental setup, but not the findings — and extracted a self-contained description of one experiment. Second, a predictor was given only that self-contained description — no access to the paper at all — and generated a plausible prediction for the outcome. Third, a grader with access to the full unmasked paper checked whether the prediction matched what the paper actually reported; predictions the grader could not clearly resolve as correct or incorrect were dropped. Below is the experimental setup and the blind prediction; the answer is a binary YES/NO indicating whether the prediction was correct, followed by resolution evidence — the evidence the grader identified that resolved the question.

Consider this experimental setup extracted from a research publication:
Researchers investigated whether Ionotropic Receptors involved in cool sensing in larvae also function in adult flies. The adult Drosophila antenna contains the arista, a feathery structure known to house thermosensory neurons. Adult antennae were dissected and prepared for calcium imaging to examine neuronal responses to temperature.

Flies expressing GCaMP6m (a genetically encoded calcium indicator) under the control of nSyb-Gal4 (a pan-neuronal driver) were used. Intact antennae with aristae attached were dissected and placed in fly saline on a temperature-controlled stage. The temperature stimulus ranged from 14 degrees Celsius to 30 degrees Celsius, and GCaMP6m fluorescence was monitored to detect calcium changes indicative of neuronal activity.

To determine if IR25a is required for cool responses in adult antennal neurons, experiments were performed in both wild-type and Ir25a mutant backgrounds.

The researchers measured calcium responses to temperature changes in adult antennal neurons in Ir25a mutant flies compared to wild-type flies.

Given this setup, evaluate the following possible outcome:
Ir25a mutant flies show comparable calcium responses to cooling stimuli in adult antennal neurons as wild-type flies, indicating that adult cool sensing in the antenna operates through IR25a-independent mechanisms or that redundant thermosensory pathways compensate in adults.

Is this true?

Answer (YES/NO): NO